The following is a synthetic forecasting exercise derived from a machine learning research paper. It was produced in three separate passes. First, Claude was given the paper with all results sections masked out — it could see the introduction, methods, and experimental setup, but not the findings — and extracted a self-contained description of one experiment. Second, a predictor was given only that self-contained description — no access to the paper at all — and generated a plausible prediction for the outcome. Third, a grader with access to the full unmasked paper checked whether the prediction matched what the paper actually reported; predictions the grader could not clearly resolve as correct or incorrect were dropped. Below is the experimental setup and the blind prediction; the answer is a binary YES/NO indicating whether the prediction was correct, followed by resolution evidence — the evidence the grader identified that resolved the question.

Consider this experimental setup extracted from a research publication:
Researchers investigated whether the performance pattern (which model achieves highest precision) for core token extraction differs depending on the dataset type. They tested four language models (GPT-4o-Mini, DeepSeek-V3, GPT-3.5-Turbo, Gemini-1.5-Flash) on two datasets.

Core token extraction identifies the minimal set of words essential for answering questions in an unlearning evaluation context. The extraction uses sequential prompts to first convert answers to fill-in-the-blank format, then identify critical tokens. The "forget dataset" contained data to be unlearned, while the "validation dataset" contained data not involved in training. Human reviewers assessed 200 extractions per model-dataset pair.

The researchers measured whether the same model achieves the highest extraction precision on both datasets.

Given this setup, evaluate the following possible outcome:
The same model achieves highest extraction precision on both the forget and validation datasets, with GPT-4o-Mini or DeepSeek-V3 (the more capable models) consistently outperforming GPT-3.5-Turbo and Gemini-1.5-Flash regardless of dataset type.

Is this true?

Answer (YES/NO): NO